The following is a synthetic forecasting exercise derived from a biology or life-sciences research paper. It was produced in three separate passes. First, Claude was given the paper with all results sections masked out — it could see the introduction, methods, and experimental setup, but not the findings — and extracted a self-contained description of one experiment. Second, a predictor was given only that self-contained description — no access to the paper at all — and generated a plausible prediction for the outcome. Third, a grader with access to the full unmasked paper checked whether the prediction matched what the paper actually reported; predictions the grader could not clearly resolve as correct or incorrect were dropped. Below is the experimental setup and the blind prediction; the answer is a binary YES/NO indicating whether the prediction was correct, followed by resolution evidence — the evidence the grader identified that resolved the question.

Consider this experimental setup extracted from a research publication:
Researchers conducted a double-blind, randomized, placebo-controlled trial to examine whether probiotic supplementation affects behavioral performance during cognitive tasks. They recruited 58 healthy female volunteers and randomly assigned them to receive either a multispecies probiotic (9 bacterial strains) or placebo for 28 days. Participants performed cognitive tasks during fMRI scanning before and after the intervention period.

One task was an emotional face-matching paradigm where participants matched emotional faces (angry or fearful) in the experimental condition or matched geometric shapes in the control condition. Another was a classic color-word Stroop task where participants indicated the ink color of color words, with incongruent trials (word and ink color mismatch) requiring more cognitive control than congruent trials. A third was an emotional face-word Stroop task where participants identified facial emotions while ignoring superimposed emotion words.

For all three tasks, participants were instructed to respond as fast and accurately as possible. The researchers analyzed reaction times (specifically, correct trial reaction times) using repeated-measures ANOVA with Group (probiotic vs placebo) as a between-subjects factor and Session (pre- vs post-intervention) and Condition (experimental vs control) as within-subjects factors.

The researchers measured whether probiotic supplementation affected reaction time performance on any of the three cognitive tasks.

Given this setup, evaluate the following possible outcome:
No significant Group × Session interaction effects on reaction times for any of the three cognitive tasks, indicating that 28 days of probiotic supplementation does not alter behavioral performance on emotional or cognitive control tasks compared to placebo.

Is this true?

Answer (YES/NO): YES